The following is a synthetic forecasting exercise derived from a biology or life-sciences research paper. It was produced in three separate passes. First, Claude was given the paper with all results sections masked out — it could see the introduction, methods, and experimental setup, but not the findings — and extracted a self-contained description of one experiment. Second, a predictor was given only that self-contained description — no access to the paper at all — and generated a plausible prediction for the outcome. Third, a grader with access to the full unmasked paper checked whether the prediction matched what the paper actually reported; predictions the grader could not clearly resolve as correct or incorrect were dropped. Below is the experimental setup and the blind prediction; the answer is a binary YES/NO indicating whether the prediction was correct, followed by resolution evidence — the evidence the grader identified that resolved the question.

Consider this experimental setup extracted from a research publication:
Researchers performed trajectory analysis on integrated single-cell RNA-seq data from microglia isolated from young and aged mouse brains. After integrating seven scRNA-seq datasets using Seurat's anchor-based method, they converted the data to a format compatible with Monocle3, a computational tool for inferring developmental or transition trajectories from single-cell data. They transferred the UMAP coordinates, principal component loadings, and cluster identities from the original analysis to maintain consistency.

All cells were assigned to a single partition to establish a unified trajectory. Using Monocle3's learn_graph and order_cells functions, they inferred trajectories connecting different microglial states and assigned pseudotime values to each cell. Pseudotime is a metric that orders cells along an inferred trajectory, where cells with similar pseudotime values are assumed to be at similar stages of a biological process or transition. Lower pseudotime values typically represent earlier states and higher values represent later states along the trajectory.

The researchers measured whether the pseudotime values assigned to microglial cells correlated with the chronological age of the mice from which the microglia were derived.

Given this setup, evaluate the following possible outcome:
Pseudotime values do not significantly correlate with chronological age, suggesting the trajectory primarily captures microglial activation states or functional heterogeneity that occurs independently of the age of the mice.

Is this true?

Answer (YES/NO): NO